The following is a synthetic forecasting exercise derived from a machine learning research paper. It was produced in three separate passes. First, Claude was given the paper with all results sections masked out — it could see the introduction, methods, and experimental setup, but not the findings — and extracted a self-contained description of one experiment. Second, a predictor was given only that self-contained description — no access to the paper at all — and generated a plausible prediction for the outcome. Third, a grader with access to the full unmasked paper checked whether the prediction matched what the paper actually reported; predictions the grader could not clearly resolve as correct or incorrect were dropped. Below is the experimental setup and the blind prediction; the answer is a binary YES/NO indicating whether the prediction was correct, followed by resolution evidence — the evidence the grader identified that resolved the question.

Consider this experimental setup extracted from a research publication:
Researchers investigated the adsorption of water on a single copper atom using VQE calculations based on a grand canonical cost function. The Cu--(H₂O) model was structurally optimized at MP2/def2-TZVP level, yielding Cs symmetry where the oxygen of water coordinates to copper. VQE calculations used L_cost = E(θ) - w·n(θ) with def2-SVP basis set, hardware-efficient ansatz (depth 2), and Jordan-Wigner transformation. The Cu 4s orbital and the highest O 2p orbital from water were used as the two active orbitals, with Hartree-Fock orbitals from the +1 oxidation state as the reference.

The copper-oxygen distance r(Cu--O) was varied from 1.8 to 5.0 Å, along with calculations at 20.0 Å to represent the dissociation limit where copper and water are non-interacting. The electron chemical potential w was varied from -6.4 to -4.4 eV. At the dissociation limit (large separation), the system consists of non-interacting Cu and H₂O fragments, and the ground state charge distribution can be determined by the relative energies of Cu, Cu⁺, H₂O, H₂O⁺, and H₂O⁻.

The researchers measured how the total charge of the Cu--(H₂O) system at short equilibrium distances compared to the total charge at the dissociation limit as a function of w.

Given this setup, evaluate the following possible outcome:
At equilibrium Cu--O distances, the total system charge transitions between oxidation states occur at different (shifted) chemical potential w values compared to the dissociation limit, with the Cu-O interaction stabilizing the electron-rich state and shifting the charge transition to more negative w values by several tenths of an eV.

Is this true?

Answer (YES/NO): NO